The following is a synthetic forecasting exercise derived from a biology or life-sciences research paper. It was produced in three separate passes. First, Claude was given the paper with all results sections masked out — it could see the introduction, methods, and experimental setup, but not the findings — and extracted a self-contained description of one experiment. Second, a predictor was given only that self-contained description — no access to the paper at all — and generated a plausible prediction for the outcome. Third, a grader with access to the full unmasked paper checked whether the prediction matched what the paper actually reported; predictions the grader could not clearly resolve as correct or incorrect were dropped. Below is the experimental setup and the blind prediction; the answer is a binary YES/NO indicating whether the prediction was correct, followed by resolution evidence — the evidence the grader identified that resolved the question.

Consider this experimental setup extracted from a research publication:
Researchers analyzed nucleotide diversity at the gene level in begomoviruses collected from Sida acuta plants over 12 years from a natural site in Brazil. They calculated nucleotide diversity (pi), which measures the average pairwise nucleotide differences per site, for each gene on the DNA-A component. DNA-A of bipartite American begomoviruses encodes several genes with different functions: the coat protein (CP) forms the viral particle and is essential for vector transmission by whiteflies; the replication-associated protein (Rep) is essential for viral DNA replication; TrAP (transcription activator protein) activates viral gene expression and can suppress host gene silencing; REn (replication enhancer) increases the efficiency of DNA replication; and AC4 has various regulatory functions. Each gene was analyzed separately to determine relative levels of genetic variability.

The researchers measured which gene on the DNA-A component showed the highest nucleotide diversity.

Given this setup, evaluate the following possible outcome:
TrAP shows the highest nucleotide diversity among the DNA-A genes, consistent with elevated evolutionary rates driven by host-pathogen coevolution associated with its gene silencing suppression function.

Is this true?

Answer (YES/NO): NO